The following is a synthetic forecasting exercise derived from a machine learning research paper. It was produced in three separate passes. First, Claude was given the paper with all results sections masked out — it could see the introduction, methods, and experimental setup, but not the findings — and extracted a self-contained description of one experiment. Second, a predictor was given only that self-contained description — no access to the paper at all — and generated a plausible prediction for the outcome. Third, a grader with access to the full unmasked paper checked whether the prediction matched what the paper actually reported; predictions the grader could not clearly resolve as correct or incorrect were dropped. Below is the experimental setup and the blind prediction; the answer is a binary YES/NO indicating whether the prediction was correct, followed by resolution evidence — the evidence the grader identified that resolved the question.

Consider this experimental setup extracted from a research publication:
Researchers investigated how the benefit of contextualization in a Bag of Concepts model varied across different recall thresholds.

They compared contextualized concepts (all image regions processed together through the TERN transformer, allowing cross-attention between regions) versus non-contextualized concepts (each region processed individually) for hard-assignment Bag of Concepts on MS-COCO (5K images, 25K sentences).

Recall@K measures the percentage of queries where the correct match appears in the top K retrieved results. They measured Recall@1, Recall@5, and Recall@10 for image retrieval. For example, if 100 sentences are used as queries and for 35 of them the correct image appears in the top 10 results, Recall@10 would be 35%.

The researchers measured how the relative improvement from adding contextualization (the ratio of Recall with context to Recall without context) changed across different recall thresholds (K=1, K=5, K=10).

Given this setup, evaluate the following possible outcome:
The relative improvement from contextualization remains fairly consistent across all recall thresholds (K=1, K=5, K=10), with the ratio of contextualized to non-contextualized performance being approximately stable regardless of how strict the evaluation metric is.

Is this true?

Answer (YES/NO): NO